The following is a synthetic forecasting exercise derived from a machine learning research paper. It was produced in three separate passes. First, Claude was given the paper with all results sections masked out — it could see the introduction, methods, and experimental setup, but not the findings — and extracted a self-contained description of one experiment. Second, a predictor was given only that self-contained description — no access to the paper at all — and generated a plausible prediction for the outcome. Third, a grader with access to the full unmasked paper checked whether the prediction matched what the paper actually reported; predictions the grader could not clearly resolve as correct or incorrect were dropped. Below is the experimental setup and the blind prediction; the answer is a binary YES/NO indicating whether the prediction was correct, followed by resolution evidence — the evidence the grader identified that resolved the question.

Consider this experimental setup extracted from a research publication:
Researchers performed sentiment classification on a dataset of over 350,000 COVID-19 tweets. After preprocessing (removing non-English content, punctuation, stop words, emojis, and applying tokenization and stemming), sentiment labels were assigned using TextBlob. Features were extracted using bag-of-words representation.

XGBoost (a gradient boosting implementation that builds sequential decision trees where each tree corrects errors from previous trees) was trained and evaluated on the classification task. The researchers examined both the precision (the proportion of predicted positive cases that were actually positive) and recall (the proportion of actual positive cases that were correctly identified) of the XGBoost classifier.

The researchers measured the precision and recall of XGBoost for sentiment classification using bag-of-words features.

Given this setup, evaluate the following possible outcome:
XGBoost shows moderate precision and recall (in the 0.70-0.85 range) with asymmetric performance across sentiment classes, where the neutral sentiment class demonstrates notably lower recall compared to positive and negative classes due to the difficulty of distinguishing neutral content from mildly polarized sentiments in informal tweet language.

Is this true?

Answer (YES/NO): NO